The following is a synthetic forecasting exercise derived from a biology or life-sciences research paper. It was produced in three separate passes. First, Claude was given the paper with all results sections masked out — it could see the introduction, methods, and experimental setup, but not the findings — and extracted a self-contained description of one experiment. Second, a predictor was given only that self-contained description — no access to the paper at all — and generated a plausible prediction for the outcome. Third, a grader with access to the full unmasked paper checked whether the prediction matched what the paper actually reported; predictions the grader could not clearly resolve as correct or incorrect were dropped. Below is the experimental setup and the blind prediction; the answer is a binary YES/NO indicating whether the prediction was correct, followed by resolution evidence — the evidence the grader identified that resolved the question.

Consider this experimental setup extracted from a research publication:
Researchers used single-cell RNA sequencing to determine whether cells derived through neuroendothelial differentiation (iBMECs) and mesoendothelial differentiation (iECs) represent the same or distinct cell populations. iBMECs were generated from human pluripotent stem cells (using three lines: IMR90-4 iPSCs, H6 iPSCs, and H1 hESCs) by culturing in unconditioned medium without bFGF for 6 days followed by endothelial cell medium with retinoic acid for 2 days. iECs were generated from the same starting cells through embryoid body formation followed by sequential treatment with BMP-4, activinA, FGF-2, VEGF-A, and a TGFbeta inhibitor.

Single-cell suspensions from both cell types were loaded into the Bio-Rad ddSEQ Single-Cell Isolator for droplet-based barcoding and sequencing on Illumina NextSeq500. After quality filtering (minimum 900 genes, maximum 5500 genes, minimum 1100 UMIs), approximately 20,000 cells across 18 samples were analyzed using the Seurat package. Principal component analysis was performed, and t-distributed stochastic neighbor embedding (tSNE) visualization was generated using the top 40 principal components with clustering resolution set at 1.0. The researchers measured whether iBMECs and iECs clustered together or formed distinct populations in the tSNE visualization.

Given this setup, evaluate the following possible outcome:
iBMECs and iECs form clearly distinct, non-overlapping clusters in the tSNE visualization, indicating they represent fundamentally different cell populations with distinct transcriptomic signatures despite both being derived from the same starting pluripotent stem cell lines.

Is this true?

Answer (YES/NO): YES